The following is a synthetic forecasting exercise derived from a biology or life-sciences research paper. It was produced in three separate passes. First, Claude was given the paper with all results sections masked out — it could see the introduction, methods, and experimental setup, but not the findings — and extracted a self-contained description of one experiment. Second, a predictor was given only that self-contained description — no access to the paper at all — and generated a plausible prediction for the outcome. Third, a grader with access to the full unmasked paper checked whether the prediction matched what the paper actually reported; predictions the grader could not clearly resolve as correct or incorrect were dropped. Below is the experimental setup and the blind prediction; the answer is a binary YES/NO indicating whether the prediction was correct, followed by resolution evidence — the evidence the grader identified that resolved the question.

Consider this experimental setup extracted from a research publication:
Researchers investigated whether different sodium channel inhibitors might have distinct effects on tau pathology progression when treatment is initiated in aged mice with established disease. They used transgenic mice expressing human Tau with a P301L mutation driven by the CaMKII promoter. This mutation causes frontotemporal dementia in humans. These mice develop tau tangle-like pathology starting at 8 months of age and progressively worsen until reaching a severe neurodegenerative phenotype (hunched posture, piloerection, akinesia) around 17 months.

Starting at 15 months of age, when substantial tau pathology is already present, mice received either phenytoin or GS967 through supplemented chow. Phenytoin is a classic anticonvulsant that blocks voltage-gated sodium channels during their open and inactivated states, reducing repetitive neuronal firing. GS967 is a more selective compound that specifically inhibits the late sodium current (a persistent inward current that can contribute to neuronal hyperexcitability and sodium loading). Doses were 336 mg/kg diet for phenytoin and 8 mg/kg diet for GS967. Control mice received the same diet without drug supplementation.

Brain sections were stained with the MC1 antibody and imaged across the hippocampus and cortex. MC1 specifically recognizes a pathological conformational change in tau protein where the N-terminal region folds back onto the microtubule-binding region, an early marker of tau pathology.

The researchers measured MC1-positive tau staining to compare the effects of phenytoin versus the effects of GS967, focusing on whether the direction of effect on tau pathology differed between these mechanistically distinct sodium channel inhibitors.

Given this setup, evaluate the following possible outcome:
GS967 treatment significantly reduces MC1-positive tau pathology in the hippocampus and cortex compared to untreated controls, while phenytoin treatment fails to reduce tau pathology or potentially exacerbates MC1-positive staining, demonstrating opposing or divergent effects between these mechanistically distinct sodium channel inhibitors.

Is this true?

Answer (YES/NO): NO